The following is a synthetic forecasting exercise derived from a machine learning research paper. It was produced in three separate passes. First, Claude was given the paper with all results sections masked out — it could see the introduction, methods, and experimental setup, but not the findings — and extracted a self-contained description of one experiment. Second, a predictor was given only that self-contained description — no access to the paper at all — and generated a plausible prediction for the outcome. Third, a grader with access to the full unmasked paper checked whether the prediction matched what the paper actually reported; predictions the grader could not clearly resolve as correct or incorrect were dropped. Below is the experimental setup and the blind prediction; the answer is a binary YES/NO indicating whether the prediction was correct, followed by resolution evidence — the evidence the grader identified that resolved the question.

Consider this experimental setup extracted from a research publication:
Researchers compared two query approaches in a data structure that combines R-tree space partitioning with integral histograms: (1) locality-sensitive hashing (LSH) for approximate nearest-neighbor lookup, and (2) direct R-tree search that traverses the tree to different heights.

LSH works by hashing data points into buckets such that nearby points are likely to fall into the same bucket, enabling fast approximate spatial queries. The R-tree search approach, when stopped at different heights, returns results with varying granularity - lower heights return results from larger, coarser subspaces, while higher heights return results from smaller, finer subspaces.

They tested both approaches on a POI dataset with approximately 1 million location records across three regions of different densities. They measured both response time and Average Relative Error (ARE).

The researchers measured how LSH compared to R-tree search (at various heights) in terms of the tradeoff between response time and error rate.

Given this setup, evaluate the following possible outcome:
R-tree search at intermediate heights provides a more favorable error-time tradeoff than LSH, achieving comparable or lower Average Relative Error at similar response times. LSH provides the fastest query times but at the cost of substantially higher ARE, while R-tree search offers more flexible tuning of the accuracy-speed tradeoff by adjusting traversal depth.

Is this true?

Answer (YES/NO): NO